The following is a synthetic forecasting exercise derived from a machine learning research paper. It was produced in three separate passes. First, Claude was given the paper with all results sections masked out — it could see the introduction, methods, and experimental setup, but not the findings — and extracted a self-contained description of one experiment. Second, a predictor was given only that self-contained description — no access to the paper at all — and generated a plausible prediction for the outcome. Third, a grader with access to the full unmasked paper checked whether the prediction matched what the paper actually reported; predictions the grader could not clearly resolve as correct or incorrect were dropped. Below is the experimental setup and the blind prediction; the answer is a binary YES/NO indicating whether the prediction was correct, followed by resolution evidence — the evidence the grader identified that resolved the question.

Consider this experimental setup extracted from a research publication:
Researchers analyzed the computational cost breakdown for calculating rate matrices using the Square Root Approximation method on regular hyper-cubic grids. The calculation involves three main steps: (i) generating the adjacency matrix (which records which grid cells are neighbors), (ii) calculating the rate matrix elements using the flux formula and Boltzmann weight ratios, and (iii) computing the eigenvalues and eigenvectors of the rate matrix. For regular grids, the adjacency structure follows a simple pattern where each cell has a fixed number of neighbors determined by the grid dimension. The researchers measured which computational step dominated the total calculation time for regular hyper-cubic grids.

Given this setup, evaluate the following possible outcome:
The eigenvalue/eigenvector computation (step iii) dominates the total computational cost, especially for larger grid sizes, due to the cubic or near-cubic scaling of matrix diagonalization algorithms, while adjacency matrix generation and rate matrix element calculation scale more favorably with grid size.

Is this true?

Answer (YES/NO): YES